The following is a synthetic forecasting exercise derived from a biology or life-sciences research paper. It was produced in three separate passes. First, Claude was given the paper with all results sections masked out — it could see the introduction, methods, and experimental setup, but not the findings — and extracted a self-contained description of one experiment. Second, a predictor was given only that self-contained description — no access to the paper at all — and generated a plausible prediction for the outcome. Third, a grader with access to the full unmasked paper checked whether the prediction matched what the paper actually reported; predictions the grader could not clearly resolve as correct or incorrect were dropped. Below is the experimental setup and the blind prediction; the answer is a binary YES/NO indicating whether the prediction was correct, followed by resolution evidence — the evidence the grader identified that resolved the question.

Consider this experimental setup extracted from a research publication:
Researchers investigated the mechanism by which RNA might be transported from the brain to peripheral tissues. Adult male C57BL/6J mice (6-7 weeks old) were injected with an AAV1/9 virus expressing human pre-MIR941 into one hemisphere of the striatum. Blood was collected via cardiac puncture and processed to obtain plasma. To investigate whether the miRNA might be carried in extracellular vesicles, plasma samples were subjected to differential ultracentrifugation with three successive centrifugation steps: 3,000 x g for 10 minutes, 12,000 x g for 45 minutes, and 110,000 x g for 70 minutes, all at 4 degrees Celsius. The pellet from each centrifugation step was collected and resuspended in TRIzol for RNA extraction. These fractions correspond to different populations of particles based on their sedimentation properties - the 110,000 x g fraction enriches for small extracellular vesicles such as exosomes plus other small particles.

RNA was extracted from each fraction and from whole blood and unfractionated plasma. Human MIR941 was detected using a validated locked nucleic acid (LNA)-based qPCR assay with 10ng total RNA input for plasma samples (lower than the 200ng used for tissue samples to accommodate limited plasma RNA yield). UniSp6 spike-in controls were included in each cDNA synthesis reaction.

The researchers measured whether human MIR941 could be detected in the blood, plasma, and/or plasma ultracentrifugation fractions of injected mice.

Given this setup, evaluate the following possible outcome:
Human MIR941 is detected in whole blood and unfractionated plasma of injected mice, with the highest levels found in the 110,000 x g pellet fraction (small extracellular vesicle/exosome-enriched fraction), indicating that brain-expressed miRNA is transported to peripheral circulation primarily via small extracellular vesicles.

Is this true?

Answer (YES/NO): NO